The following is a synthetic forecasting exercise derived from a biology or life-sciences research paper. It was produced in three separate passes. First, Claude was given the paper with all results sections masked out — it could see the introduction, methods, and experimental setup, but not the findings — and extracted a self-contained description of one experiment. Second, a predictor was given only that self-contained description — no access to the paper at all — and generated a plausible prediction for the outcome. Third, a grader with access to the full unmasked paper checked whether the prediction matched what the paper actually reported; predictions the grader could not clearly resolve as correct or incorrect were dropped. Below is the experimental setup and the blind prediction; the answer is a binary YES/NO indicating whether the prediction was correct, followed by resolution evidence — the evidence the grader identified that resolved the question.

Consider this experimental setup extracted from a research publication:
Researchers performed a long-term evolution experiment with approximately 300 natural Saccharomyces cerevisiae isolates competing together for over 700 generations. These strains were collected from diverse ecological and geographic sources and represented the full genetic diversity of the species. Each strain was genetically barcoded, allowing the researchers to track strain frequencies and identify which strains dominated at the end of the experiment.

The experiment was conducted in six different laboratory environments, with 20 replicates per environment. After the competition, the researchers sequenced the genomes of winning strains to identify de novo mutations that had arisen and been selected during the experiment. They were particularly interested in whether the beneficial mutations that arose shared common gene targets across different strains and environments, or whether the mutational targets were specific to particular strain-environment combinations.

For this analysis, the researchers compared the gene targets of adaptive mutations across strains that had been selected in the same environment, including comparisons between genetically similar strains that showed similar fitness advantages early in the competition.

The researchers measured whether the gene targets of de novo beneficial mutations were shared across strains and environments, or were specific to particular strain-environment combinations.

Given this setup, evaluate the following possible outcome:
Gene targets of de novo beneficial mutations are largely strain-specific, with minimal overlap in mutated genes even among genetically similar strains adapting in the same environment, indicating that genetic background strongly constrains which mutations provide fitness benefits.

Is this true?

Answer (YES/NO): NO